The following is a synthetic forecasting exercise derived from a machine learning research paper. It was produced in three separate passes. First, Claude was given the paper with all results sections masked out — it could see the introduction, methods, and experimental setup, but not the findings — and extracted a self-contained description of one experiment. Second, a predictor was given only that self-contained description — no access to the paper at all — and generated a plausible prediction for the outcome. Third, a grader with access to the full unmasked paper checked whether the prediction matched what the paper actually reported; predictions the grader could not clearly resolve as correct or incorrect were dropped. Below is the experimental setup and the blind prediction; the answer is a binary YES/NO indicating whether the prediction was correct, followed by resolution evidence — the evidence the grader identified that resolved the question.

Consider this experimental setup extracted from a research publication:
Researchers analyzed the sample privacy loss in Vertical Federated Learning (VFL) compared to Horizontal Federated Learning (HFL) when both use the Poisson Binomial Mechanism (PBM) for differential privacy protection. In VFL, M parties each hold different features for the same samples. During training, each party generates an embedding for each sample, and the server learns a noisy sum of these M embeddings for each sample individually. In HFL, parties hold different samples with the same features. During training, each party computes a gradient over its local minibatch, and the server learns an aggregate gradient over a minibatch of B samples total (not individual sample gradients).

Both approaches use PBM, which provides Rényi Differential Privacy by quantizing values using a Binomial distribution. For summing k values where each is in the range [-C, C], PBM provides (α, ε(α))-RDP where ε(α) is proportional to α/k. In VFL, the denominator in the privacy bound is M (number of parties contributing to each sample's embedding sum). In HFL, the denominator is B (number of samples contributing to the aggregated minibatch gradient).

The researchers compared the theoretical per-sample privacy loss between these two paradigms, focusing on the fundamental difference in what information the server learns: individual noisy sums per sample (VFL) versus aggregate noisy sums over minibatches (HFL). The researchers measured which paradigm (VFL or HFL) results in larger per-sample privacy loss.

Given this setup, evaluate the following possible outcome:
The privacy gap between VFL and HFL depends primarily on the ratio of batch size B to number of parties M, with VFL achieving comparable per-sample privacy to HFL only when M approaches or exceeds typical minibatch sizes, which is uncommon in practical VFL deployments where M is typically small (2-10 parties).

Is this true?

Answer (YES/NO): NO